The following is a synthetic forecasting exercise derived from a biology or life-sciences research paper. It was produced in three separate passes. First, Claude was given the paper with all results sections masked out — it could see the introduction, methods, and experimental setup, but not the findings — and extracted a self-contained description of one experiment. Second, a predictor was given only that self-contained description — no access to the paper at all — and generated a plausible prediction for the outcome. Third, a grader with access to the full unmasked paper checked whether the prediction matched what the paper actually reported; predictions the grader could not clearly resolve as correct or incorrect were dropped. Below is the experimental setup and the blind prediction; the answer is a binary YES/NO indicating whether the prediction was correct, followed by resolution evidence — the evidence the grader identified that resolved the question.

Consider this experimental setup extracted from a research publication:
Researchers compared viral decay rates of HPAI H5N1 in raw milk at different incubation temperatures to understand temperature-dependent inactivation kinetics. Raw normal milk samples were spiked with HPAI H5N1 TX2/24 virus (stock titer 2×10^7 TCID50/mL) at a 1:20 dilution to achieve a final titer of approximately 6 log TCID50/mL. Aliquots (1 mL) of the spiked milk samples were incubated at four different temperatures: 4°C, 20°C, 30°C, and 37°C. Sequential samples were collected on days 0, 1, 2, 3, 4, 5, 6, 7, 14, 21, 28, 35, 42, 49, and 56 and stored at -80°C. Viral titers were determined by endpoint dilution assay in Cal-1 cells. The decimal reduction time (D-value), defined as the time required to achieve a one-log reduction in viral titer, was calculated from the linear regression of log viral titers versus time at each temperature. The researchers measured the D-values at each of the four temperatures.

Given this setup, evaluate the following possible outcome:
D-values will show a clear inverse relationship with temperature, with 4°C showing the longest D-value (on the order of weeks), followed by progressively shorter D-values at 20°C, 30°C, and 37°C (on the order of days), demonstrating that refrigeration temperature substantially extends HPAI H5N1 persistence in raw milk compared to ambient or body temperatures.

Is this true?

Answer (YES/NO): NO